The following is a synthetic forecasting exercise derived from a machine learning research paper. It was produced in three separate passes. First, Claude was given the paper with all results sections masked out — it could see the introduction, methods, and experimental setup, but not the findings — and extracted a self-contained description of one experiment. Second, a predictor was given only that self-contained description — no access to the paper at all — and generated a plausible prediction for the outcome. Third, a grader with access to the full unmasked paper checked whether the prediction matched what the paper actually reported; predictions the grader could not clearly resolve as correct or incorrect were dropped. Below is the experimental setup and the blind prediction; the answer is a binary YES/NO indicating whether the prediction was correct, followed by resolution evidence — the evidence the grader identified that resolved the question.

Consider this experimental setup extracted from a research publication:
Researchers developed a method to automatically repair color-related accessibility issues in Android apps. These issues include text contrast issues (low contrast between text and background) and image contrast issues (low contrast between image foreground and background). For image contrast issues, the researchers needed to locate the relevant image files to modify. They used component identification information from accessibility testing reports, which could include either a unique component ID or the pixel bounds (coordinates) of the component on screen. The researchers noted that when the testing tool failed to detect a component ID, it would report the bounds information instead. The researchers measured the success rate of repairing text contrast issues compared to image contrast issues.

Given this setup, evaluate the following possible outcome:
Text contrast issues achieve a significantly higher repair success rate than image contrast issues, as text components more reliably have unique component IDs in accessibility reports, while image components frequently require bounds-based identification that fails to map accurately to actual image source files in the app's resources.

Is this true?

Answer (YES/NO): YES